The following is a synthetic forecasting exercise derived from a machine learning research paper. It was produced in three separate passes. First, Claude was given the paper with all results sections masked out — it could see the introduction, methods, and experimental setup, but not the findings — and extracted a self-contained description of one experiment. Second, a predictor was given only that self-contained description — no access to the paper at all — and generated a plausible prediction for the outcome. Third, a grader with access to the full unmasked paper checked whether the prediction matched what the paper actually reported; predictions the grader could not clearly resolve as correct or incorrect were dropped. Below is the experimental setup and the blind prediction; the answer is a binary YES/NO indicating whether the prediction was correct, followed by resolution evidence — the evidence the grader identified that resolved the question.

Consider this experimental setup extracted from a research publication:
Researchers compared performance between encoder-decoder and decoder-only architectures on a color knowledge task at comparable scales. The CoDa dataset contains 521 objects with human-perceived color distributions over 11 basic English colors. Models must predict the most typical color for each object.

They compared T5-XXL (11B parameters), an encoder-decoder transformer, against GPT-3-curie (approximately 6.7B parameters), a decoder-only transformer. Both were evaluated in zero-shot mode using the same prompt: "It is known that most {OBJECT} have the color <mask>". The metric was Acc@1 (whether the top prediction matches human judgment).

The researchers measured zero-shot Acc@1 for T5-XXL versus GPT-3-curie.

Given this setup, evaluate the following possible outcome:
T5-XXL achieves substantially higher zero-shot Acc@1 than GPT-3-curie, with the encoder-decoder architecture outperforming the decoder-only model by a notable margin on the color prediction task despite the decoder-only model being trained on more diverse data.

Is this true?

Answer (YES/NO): YES